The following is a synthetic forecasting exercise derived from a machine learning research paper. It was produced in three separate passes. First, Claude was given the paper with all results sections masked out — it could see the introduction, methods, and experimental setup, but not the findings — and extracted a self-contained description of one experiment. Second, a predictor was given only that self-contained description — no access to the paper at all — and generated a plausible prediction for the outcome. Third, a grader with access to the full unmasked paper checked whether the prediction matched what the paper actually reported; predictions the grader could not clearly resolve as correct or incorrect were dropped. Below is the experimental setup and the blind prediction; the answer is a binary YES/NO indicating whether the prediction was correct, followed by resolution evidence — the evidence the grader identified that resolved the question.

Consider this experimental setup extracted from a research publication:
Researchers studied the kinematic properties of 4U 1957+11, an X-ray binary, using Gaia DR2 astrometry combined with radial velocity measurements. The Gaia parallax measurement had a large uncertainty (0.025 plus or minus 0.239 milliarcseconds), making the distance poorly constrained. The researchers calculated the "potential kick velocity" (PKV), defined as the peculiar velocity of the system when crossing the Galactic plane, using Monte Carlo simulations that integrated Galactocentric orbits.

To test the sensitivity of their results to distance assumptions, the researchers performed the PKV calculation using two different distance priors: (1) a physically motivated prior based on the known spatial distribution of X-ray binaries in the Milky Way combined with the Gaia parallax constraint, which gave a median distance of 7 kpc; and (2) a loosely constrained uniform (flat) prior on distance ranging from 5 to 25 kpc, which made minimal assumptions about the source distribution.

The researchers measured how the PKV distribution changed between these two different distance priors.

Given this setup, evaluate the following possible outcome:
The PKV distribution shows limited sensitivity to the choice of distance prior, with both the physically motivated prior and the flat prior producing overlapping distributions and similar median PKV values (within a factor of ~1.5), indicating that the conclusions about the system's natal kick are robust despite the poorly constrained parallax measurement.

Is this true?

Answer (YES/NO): YES